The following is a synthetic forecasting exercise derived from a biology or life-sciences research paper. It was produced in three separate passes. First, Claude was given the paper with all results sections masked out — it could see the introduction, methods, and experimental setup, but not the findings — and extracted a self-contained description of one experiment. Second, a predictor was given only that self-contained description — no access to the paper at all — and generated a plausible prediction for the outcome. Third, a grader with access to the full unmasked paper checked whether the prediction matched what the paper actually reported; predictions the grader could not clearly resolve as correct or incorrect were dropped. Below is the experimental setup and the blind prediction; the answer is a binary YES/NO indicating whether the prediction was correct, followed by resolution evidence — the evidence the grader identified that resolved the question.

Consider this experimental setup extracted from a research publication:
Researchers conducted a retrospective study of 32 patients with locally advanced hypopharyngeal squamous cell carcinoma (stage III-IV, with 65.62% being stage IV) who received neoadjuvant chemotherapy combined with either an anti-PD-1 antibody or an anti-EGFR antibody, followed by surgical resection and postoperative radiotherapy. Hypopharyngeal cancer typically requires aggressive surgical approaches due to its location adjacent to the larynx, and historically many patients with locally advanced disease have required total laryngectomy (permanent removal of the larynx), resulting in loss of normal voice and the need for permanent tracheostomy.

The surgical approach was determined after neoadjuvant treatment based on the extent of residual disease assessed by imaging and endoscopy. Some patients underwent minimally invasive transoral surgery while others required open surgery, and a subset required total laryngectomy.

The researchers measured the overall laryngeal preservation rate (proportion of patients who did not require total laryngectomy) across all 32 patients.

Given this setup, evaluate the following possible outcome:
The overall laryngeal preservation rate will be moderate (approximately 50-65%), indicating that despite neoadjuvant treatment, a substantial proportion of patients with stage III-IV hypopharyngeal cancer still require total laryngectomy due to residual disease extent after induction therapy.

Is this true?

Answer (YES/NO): NO